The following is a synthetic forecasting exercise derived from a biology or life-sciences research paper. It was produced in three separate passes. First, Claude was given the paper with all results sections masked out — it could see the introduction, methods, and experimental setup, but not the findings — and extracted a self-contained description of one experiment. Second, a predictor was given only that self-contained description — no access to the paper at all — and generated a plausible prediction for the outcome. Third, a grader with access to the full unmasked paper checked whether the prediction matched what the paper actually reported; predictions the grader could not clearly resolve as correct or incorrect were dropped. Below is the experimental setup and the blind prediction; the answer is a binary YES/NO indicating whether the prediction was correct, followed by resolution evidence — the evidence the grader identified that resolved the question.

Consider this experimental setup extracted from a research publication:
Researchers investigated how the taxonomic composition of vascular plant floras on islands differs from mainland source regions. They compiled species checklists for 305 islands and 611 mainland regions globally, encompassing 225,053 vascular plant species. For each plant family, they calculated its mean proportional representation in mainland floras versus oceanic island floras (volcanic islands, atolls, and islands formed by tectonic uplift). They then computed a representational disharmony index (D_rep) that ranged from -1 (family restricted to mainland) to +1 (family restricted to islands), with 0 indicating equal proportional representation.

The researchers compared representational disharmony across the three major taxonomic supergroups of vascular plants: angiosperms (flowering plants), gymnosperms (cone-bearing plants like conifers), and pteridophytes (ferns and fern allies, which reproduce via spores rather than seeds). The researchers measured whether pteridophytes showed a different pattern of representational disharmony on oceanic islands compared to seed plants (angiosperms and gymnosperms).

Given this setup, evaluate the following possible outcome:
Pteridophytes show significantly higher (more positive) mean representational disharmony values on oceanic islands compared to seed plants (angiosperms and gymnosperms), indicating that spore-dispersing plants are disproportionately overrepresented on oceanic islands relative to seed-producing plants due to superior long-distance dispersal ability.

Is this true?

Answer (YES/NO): YES